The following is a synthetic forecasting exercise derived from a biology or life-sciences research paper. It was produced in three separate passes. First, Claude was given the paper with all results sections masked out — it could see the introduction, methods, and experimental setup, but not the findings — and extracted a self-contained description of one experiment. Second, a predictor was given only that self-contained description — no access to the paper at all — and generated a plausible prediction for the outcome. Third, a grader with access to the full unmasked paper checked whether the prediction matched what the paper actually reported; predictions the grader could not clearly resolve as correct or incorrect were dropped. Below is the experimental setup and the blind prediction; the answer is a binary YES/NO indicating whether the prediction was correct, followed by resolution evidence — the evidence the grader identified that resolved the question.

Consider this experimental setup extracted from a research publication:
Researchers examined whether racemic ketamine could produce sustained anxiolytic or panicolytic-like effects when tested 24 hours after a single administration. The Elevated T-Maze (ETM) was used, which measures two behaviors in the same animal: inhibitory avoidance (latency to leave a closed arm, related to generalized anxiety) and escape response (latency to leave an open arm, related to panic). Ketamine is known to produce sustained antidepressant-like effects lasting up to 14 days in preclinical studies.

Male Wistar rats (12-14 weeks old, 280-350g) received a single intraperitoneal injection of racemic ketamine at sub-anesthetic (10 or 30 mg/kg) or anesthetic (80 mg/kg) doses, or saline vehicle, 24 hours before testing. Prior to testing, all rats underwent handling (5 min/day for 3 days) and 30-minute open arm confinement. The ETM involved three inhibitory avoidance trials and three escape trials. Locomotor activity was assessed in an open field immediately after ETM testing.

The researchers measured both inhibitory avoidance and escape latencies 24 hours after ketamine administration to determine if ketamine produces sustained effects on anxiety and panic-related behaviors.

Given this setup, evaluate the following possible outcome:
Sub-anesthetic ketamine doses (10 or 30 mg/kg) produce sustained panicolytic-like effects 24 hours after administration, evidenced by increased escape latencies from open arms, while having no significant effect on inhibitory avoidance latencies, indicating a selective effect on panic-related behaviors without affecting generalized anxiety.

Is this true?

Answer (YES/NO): NO